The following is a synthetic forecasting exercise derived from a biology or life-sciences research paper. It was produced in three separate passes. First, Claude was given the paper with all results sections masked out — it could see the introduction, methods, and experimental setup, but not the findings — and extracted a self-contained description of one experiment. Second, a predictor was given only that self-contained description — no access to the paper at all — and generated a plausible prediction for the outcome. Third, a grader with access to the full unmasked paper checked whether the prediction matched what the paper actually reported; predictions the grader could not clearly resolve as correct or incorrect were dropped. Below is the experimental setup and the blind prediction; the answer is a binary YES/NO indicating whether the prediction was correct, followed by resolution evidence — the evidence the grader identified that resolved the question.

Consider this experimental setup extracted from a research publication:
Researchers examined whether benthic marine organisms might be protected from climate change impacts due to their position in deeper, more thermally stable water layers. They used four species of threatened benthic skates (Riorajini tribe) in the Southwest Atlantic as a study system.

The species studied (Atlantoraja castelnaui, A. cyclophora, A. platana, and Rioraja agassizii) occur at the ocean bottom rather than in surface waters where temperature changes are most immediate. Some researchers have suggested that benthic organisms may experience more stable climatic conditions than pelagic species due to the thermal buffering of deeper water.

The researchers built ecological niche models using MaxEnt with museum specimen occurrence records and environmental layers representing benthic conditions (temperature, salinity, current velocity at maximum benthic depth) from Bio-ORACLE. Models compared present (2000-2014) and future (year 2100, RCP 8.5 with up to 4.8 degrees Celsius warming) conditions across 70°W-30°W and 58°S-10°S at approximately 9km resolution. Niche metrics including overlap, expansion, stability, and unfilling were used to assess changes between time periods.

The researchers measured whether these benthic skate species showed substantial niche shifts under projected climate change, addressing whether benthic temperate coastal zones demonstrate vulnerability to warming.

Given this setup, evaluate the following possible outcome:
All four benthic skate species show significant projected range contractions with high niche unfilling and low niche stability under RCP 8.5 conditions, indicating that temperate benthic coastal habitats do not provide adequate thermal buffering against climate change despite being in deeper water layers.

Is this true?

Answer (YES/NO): NO